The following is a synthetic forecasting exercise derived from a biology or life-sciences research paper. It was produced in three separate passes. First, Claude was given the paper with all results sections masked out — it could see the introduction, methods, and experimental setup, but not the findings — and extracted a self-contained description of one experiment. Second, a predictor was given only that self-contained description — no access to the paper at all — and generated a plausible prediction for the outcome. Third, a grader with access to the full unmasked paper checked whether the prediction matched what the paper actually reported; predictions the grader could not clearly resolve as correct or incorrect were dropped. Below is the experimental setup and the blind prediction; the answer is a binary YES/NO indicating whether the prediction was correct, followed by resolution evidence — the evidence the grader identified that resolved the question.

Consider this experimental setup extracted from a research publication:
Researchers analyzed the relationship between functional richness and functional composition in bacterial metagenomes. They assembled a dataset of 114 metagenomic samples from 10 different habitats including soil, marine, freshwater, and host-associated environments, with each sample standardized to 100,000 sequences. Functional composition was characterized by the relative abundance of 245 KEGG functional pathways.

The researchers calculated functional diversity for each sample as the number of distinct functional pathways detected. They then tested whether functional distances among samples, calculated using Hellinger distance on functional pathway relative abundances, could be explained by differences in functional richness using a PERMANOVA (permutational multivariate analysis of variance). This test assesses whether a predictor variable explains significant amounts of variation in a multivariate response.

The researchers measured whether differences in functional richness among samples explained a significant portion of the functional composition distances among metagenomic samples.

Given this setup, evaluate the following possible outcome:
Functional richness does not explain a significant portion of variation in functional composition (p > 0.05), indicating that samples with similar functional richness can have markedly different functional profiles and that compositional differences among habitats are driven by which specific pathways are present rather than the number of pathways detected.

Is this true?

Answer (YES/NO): NO